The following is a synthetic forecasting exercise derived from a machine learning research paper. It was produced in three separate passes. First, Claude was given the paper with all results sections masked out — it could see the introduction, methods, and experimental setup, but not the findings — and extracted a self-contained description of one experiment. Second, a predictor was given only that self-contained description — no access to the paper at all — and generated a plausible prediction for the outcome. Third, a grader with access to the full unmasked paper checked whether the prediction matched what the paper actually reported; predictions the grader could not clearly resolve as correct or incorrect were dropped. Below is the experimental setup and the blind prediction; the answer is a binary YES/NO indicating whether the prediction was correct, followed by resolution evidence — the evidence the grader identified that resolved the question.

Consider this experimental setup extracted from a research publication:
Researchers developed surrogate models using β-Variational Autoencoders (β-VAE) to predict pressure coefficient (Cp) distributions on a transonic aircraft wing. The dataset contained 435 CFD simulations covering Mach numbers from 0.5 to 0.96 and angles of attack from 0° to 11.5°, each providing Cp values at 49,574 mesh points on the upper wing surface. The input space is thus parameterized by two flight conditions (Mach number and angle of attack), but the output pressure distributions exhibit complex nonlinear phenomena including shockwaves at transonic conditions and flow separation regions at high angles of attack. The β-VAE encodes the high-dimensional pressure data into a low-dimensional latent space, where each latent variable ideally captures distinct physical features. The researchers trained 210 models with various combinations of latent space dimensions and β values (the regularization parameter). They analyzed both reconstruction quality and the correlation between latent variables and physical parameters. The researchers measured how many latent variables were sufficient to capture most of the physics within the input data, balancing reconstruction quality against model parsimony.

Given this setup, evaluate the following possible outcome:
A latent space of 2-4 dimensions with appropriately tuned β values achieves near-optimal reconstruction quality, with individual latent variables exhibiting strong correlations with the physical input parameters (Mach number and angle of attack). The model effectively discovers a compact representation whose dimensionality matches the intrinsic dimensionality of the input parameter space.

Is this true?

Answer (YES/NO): YES